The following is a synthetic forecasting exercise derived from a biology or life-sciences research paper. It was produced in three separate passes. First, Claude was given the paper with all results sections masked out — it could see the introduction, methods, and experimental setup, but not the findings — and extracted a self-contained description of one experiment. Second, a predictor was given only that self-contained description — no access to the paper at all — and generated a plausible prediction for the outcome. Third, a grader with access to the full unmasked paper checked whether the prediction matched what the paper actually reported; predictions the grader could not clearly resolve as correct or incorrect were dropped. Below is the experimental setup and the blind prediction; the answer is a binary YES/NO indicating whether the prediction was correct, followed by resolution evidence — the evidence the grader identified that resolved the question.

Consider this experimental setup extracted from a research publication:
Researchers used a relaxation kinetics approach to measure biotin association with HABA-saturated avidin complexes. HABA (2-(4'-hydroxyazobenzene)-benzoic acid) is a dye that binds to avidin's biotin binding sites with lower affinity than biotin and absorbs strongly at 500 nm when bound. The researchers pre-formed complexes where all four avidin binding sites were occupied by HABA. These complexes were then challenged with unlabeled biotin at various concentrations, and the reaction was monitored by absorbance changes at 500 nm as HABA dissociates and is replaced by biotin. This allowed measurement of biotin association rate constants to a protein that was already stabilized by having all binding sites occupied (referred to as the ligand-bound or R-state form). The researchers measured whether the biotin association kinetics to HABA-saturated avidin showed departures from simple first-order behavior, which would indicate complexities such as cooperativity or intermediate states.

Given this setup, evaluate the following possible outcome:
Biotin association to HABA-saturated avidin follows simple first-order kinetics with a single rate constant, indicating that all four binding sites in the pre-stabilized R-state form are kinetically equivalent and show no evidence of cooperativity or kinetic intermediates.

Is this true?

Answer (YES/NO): YES